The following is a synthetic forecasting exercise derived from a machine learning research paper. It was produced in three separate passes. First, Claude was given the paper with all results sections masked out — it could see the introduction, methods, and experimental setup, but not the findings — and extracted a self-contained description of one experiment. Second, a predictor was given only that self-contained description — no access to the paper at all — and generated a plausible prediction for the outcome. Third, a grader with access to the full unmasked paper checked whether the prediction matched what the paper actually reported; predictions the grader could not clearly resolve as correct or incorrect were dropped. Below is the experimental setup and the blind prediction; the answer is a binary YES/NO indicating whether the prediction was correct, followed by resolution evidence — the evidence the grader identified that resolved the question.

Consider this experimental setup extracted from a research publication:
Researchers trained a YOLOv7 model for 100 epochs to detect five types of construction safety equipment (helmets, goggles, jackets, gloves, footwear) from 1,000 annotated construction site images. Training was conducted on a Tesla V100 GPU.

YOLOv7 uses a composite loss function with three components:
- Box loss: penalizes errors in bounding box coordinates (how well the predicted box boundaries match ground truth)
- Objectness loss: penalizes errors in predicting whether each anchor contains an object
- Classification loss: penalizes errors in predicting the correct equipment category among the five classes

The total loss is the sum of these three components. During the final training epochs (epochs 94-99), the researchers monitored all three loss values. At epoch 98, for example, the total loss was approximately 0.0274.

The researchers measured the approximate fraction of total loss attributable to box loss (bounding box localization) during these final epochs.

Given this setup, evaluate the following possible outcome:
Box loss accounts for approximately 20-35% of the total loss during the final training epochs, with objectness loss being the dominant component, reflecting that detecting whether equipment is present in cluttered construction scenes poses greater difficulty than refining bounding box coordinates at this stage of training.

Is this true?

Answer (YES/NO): NO